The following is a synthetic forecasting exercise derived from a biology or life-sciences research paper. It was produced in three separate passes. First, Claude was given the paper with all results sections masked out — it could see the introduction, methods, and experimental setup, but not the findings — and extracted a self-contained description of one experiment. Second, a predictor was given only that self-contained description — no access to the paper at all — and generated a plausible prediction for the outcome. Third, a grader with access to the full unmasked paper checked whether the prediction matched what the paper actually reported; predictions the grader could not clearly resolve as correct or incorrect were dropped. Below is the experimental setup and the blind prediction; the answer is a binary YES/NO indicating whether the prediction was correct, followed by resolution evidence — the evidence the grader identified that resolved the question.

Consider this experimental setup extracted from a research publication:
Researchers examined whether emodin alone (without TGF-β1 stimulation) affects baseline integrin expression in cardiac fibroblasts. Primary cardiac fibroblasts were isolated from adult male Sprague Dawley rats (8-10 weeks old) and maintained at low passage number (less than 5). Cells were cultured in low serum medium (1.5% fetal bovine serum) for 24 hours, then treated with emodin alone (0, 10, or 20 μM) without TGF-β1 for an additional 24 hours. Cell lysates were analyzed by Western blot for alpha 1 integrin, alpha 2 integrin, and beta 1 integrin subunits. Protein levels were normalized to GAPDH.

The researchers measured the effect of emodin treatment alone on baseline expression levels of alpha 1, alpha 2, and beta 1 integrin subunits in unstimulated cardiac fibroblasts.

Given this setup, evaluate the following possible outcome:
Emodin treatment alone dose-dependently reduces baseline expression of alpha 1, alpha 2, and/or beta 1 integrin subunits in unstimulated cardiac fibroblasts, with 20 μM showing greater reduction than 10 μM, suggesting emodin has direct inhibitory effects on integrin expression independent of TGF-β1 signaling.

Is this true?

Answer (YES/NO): NO